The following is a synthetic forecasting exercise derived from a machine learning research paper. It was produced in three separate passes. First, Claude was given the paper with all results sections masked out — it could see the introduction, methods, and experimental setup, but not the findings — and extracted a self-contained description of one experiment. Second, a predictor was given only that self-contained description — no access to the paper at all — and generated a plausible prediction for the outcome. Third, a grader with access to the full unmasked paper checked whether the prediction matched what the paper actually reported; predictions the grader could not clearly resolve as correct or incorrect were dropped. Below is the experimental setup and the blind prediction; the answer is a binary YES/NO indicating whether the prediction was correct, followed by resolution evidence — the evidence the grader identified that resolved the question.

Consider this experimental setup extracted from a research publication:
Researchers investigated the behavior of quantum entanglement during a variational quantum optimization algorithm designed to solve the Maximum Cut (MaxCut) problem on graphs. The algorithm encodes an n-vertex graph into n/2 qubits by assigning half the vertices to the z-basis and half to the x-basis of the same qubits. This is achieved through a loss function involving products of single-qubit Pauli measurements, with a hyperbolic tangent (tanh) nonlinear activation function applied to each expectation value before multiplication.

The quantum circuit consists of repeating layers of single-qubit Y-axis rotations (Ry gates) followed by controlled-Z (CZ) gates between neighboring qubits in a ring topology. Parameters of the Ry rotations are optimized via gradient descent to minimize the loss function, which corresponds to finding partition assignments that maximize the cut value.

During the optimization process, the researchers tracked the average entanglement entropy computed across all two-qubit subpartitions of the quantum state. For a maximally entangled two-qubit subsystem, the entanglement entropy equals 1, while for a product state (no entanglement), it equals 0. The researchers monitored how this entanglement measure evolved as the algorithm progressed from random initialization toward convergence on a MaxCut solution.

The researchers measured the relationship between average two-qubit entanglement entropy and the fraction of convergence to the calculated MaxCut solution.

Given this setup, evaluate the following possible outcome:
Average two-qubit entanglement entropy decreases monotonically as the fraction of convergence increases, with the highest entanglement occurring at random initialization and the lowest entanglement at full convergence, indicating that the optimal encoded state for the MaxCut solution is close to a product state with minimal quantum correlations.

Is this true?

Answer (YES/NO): YES